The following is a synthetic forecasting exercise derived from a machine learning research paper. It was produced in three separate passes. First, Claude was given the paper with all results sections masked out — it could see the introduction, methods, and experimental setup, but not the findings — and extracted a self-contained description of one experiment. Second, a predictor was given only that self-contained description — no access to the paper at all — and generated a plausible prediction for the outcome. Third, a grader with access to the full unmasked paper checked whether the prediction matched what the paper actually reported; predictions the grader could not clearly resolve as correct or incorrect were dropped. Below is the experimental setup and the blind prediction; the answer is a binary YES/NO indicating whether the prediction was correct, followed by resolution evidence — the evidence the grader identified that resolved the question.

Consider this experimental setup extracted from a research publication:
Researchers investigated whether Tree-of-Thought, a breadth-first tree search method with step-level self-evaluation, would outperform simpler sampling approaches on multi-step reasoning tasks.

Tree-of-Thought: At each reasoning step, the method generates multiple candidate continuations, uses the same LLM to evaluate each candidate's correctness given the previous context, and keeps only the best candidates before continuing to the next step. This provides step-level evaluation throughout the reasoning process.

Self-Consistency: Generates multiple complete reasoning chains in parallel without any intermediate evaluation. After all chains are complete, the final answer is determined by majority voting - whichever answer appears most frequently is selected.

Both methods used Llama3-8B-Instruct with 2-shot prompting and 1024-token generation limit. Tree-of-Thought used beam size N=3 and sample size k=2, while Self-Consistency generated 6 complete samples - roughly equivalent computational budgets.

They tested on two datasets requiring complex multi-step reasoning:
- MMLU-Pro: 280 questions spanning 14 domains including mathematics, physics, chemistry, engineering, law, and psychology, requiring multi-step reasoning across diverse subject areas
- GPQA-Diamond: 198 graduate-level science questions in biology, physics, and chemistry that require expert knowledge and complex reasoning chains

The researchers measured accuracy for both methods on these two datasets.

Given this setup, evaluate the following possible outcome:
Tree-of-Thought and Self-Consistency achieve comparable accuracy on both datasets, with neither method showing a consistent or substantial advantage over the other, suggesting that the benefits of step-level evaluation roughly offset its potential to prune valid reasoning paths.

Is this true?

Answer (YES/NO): NO